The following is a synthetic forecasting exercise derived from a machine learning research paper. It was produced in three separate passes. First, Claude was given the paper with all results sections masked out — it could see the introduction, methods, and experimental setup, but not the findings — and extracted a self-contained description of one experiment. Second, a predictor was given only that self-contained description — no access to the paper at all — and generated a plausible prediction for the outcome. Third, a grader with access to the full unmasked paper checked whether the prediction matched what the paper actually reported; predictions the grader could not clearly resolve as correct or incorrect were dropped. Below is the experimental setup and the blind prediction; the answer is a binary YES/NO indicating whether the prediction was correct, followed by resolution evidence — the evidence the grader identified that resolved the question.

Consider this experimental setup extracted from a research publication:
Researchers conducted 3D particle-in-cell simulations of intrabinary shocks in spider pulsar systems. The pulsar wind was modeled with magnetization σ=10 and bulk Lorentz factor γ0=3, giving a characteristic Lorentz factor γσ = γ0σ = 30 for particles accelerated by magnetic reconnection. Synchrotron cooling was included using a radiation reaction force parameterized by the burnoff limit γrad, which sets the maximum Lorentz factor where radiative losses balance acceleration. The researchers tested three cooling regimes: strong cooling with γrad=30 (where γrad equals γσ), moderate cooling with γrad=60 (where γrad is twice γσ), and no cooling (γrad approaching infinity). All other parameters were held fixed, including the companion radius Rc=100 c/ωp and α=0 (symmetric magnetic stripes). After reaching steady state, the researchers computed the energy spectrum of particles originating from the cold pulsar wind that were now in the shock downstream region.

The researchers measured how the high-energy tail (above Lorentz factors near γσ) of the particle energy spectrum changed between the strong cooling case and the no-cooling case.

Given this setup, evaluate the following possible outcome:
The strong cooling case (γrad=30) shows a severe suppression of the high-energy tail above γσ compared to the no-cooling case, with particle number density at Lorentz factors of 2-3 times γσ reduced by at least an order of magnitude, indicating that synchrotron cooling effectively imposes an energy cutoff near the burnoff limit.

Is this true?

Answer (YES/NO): NO